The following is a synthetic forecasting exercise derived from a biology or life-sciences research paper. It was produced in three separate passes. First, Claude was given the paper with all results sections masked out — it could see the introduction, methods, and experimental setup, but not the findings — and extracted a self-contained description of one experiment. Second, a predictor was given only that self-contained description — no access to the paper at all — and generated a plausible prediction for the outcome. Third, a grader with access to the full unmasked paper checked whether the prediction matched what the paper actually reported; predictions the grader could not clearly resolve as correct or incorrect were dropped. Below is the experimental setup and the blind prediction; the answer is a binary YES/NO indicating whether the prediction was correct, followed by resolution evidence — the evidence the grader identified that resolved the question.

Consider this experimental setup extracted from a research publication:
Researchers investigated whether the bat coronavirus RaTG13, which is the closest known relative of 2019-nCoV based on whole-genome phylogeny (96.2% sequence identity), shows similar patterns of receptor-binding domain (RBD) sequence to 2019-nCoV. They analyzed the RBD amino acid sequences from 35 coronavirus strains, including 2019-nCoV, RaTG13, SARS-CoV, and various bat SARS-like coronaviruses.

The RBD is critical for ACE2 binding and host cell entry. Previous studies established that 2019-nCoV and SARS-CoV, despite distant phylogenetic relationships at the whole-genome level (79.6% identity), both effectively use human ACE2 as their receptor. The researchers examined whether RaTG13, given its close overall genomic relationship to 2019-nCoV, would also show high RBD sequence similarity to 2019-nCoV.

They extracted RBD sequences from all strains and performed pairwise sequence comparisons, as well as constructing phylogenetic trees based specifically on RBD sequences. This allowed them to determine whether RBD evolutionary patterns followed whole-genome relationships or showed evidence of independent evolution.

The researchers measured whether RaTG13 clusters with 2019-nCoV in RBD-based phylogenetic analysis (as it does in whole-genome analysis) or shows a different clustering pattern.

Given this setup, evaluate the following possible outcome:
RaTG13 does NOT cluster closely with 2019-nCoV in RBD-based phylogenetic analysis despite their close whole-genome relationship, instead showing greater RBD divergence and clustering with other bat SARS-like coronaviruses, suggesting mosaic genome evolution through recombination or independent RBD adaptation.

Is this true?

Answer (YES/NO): NO